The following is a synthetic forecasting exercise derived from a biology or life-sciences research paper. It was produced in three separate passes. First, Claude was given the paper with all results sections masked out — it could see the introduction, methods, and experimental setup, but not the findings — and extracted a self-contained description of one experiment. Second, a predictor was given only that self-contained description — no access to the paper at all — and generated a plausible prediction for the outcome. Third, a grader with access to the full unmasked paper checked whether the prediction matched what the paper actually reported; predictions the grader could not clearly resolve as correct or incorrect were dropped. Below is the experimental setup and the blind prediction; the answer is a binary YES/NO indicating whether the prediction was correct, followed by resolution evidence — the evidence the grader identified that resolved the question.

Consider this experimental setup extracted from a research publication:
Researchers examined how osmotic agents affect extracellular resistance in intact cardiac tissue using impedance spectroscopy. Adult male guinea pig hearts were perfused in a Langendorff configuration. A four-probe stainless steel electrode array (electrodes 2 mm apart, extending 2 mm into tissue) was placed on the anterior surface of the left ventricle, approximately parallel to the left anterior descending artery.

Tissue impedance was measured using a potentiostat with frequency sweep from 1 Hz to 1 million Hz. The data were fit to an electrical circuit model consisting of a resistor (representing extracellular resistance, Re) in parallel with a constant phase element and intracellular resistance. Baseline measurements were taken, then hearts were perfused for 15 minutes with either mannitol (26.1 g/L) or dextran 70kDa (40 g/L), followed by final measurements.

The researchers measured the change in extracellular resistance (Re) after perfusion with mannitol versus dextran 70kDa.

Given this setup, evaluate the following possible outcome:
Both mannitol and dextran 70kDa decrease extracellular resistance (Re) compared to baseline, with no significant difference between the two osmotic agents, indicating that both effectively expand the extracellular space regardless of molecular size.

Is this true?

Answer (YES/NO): NO